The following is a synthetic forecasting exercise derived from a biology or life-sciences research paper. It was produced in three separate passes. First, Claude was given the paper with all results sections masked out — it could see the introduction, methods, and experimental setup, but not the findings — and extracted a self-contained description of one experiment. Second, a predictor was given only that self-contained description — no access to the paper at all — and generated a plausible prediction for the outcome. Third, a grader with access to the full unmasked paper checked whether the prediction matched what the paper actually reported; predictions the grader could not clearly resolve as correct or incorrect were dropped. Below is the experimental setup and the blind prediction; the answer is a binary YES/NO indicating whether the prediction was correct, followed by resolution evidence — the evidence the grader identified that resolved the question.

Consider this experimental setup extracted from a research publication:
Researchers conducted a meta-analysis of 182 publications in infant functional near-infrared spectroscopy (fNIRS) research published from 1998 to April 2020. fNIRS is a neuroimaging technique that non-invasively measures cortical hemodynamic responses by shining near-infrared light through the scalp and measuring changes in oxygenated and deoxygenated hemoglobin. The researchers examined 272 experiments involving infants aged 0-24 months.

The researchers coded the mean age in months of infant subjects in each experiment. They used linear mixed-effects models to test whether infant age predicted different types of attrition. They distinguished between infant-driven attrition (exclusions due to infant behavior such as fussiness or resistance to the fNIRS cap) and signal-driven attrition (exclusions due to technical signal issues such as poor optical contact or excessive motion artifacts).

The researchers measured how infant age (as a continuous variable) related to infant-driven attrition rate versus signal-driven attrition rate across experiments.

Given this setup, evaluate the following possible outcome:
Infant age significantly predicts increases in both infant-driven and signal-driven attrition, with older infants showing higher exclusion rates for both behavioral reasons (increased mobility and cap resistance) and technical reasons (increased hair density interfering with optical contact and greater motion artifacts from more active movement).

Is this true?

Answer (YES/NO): NO